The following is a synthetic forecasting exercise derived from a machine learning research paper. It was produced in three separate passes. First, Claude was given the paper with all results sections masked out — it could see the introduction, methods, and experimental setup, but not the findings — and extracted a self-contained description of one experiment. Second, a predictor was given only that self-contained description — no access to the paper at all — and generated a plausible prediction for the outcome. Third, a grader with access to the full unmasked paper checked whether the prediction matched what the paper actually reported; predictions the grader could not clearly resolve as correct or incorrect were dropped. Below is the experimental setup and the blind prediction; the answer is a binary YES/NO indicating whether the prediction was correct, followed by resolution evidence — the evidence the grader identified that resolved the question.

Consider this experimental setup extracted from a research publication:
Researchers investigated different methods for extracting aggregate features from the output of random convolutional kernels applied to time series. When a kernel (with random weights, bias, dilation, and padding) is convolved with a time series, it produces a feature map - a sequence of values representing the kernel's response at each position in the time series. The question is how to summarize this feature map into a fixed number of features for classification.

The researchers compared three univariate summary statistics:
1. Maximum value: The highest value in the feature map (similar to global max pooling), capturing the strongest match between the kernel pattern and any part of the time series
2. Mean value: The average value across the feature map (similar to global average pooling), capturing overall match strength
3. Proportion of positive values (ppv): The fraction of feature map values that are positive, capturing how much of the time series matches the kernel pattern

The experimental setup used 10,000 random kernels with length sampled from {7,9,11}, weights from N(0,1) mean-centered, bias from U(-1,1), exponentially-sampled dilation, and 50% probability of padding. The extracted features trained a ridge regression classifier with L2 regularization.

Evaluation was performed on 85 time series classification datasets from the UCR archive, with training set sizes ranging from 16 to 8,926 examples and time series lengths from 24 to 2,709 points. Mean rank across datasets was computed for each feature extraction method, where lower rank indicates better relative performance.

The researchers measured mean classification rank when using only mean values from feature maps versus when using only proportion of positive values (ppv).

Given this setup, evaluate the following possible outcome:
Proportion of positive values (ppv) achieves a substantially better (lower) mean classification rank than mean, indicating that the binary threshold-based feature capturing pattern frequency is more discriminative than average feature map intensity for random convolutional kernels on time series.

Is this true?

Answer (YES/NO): YES